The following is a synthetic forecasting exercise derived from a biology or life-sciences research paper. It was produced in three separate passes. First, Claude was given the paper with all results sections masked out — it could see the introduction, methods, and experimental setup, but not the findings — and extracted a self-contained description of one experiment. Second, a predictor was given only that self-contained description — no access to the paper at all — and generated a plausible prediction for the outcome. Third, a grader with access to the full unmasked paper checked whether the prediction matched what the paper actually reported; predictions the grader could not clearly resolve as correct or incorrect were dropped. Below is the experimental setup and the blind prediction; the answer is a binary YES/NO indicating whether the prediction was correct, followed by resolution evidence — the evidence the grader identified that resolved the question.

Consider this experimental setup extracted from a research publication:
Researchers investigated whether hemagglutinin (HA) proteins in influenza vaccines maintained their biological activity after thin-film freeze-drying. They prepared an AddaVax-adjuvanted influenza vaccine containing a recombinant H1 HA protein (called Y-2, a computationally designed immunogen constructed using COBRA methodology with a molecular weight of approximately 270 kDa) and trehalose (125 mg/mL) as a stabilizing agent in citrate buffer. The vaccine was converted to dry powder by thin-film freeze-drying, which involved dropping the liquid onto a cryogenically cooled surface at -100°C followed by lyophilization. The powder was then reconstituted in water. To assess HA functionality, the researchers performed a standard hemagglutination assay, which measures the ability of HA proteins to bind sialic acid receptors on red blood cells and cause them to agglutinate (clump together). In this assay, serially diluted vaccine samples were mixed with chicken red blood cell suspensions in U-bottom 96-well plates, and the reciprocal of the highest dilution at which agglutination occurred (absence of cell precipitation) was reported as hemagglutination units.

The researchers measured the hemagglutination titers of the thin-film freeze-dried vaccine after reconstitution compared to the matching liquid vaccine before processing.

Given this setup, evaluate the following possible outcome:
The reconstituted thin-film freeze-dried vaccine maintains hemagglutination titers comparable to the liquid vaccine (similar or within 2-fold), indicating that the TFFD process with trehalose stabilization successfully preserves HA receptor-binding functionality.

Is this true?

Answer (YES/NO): YES